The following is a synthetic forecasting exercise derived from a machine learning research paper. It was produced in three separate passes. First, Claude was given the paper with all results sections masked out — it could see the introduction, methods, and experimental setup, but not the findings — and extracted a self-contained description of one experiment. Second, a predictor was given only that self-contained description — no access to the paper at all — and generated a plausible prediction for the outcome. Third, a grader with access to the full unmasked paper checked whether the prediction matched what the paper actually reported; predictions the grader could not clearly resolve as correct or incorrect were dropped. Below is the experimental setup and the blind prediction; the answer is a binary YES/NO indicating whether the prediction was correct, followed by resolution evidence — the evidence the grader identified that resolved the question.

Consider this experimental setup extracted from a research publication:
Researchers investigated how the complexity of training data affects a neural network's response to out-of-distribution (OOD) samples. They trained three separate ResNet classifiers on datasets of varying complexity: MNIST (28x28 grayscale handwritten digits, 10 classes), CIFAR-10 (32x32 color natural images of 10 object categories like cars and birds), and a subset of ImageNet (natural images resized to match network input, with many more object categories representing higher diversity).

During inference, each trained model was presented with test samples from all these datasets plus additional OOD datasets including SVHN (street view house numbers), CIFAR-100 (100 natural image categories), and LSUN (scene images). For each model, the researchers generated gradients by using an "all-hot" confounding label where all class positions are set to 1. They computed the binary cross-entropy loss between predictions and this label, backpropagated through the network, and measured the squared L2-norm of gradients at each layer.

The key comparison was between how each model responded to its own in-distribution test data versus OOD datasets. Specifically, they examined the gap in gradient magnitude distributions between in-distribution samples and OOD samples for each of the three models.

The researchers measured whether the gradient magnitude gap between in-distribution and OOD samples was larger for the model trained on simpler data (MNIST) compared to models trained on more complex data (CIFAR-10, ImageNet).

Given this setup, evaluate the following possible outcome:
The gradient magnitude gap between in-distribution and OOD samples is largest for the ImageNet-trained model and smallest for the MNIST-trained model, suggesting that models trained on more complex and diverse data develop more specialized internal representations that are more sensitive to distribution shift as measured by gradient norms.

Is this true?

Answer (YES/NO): NO